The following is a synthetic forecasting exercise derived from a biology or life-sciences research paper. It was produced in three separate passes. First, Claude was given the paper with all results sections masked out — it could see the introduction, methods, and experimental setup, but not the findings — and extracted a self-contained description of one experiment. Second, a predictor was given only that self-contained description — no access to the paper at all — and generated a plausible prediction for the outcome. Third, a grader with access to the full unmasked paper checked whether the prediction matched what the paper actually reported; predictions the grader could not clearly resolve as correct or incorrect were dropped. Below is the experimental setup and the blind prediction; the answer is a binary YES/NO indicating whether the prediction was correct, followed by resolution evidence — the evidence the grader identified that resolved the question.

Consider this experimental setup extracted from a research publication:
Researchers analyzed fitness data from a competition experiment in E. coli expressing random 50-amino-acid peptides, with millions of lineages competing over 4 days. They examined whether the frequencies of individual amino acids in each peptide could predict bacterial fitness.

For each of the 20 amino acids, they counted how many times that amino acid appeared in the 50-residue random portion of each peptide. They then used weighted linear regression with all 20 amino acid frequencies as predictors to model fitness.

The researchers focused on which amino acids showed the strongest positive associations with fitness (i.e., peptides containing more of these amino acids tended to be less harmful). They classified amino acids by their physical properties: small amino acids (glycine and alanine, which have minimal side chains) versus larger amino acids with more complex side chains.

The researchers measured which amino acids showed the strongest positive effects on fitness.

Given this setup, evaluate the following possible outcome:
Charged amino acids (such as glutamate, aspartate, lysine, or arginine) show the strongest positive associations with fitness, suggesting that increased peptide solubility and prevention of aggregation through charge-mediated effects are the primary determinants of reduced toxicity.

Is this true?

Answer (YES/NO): NO